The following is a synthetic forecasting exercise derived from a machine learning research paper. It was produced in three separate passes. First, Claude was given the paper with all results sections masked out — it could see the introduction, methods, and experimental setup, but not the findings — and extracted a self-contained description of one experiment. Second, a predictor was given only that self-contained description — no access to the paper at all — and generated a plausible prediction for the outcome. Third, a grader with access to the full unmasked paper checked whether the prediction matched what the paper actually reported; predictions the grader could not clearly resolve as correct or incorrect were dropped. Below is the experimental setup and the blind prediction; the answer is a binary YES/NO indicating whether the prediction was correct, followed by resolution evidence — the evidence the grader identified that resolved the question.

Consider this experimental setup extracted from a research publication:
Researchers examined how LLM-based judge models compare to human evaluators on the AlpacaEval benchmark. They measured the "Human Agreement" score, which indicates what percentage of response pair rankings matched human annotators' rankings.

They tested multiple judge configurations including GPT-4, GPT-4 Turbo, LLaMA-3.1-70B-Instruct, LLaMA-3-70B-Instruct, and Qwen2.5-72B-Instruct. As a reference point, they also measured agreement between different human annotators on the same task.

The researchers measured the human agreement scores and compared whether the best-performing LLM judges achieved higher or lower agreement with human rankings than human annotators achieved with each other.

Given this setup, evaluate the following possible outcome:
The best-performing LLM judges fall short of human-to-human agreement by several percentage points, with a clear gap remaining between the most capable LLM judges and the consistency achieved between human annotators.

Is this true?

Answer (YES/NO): NO